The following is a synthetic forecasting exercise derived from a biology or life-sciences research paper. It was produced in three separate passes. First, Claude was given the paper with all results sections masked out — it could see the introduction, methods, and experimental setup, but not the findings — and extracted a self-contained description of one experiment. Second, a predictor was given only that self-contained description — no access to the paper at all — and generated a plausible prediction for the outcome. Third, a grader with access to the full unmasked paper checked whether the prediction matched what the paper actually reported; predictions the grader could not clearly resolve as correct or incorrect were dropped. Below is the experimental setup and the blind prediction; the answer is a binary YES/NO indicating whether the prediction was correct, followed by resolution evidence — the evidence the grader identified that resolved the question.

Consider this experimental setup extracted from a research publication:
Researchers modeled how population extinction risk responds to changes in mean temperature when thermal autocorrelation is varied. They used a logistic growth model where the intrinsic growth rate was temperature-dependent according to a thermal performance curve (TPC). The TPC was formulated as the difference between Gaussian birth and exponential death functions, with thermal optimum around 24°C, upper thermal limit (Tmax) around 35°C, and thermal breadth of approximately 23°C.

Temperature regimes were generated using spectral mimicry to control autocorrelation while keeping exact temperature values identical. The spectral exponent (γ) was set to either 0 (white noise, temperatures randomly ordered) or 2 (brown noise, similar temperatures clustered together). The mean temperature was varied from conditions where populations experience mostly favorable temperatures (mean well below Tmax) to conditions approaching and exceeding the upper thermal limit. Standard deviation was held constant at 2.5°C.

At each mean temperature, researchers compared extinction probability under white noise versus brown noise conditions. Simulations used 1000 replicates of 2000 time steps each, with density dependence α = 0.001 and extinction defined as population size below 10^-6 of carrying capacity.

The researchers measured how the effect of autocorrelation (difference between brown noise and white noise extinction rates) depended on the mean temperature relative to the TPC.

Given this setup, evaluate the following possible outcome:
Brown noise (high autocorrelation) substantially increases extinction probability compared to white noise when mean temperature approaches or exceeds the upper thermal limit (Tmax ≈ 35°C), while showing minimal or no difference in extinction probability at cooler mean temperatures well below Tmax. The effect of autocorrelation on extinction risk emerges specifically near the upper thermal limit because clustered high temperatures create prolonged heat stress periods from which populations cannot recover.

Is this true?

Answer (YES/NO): YES